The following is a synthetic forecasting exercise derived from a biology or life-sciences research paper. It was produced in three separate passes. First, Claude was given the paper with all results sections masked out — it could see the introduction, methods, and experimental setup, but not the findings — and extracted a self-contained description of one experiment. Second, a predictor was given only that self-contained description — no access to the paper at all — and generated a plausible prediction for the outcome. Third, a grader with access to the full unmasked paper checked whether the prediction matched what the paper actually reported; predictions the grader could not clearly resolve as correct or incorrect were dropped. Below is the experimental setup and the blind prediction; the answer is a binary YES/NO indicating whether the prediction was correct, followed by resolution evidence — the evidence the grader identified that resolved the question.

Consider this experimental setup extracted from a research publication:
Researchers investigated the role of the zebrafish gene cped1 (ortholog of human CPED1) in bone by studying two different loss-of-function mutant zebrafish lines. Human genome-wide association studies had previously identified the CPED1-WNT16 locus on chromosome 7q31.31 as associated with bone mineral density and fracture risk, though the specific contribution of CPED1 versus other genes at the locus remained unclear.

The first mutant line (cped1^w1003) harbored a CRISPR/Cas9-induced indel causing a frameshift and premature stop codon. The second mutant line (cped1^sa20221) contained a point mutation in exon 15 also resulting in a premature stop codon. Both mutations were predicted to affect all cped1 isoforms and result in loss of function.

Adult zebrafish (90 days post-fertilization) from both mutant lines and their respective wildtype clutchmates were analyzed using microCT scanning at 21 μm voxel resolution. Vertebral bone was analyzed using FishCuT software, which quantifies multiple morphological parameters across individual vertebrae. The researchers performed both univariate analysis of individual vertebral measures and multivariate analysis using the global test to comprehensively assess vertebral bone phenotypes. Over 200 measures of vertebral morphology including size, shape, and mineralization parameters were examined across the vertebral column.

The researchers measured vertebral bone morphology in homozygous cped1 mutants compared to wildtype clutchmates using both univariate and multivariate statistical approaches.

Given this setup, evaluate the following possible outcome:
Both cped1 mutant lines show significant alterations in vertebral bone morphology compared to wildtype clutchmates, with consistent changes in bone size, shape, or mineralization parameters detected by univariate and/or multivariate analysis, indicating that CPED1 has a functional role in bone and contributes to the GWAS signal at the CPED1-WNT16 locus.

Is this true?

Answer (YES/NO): NO